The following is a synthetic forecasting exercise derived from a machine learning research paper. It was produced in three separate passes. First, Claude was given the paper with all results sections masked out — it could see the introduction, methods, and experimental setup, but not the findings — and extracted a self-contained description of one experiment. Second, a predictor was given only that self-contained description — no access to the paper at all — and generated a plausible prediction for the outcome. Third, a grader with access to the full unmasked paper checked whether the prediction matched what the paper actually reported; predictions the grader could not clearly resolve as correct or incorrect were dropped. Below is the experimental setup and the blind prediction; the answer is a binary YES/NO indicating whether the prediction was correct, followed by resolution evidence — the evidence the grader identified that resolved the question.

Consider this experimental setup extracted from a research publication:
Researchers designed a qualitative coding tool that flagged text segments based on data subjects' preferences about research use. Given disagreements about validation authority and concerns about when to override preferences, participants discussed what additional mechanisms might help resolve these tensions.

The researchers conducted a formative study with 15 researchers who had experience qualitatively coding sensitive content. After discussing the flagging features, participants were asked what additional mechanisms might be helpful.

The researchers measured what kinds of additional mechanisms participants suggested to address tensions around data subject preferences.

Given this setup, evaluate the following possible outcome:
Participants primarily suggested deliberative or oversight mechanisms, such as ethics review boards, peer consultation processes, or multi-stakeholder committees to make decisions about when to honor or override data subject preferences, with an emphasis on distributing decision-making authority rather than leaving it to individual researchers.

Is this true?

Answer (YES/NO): NO